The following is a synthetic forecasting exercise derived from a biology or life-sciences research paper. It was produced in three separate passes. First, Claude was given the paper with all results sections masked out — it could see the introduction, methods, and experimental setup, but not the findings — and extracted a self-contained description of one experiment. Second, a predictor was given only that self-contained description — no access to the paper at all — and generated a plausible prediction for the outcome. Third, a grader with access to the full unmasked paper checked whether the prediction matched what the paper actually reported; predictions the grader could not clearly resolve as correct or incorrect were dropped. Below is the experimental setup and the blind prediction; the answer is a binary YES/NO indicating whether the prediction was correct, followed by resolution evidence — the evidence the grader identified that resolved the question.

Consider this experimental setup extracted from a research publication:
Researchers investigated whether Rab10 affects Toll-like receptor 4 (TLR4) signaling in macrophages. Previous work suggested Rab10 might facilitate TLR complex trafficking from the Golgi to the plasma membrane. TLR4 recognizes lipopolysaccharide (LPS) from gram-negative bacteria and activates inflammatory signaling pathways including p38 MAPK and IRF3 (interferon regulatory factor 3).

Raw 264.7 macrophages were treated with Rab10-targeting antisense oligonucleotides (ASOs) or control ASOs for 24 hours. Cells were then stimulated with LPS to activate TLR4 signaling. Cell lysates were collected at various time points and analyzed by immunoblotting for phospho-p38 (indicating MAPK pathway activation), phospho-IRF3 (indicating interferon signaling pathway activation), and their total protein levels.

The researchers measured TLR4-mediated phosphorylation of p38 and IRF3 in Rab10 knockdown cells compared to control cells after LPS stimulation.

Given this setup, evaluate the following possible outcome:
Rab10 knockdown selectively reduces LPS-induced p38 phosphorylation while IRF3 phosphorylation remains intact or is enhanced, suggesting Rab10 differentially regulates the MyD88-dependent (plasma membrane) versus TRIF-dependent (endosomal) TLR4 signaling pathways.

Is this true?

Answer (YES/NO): NO